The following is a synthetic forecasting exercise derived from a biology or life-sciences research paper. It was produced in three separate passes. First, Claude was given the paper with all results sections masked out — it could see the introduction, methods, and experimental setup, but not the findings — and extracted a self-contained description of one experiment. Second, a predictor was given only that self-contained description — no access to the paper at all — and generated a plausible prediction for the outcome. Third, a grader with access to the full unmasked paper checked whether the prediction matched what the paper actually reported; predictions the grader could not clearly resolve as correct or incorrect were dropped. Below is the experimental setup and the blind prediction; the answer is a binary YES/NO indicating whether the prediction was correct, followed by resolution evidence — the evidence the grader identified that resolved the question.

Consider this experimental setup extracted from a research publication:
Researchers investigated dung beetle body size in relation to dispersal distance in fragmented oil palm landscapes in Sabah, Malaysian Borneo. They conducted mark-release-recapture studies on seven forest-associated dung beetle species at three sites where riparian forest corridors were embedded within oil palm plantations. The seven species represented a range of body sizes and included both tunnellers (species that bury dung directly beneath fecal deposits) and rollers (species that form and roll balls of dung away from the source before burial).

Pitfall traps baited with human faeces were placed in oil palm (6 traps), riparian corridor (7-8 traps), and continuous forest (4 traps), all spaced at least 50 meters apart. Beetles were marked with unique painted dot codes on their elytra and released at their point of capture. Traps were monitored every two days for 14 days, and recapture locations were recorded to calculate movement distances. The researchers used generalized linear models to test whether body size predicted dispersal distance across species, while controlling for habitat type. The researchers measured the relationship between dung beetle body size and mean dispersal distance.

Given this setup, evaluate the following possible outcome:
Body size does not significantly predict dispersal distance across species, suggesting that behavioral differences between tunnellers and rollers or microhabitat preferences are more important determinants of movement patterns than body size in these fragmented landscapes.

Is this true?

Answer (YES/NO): NO